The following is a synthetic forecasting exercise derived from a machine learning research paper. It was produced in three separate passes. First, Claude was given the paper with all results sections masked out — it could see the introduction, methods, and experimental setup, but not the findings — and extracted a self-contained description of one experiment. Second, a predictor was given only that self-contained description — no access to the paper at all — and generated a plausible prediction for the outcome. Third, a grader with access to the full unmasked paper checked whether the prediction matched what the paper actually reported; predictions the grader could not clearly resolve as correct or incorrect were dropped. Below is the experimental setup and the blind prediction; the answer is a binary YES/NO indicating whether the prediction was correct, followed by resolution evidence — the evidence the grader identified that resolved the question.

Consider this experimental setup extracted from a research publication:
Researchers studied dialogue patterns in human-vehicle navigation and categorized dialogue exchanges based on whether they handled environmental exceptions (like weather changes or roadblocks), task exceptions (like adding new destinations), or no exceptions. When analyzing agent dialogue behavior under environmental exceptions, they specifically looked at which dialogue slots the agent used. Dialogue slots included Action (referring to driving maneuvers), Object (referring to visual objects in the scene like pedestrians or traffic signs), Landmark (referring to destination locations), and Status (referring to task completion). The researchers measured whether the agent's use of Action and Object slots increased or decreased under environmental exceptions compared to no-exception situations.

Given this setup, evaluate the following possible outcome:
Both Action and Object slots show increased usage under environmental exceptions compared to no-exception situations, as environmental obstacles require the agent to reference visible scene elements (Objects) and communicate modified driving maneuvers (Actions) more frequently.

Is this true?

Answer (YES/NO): YES